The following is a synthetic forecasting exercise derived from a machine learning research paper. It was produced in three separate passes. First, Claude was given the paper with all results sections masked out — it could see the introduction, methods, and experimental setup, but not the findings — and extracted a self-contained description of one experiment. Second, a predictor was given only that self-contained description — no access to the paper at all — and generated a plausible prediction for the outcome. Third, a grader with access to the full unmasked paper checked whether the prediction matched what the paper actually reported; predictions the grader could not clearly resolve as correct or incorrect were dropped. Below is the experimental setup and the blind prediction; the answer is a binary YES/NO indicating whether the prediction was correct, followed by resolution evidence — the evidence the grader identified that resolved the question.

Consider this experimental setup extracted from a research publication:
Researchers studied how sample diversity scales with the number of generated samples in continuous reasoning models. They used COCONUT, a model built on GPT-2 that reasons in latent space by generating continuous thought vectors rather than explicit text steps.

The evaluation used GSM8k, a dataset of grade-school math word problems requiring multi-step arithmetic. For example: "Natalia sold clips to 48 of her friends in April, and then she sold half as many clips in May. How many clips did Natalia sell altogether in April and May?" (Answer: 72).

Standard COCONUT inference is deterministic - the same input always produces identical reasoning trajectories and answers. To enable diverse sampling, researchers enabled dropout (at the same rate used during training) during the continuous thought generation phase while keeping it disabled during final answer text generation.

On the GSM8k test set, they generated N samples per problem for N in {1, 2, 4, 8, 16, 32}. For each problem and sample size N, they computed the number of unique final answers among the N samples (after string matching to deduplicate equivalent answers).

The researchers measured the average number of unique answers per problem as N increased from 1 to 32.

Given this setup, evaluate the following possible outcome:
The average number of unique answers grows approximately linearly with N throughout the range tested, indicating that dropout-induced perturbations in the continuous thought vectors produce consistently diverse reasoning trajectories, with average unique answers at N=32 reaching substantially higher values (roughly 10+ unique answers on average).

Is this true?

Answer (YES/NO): NO